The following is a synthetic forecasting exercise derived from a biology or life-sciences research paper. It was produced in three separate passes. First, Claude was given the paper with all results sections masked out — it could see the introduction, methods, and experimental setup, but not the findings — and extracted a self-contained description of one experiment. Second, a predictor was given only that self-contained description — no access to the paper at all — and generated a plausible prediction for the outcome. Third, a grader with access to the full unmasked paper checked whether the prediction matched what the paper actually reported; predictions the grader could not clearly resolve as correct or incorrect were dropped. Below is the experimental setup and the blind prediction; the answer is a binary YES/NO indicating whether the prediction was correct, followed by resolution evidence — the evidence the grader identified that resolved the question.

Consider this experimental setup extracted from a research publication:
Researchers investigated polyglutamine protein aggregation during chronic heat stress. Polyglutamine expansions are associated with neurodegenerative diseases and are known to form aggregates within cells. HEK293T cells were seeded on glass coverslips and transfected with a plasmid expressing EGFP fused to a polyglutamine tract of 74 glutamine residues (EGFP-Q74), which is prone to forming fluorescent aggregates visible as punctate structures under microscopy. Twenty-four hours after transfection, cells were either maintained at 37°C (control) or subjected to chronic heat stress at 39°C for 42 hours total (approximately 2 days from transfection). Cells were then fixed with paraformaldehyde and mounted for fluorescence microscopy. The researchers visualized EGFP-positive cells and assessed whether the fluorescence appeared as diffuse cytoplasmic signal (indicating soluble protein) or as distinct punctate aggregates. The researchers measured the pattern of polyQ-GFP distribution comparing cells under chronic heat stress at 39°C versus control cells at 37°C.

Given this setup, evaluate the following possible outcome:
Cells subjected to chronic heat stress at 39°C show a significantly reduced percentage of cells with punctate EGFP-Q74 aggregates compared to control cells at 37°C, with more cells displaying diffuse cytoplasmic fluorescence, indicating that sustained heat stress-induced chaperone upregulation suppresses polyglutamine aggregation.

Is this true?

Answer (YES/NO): NO